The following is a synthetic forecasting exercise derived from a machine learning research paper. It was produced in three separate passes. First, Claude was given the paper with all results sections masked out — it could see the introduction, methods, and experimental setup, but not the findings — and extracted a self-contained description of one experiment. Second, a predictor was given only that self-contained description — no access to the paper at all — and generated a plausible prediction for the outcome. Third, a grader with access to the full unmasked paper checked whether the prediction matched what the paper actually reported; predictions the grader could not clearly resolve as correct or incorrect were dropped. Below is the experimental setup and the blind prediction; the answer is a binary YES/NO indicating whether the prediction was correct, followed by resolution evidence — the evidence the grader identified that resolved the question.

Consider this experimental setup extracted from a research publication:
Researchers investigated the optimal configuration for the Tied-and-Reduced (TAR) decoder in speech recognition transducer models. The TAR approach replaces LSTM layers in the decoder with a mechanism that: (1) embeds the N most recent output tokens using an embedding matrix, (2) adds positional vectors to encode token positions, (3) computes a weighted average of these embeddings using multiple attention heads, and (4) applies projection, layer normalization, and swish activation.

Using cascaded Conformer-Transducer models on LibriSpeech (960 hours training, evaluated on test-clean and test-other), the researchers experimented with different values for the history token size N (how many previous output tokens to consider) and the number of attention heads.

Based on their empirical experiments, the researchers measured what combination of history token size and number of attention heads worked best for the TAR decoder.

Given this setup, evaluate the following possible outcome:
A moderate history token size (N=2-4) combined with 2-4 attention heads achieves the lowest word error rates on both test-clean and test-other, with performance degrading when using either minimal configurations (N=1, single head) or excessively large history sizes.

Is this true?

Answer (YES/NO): NO